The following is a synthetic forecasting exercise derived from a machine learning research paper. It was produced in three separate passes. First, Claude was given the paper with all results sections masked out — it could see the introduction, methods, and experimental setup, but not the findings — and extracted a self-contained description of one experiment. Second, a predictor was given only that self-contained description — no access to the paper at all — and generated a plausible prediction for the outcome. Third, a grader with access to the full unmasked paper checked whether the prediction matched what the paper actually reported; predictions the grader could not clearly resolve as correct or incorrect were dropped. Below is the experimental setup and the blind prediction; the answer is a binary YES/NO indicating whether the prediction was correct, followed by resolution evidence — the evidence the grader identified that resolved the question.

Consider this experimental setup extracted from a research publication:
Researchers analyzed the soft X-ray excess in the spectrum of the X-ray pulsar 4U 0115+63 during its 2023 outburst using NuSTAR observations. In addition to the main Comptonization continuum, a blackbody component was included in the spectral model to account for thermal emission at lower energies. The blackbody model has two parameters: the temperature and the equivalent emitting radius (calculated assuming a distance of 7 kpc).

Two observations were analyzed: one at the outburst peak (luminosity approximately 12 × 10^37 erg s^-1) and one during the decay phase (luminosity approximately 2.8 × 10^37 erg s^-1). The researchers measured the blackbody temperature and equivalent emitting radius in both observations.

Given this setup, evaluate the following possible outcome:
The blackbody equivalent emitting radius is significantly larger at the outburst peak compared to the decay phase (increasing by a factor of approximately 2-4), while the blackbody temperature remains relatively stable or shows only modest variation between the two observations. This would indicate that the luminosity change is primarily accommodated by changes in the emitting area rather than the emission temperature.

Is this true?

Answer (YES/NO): YES